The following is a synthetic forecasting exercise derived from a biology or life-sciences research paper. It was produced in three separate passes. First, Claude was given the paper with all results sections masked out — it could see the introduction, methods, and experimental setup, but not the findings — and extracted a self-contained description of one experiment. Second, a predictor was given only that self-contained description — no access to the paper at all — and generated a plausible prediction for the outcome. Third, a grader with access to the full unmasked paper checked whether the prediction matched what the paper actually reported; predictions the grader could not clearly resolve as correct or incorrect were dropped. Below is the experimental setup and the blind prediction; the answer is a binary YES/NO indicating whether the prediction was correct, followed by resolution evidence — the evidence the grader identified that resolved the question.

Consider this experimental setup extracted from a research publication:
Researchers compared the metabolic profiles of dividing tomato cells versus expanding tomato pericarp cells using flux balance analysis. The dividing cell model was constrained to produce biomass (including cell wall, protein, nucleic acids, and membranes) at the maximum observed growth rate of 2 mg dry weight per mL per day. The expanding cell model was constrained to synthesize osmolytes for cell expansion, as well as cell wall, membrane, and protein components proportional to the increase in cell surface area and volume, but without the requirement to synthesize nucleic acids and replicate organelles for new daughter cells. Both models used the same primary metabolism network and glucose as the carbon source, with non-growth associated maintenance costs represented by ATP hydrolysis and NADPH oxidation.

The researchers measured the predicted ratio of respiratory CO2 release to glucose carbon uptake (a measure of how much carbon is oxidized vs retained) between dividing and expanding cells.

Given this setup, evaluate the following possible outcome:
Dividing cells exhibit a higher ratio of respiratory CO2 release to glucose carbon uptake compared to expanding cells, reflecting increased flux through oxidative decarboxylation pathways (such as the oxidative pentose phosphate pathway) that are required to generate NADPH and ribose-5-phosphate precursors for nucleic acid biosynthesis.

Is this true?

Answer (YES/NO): NO